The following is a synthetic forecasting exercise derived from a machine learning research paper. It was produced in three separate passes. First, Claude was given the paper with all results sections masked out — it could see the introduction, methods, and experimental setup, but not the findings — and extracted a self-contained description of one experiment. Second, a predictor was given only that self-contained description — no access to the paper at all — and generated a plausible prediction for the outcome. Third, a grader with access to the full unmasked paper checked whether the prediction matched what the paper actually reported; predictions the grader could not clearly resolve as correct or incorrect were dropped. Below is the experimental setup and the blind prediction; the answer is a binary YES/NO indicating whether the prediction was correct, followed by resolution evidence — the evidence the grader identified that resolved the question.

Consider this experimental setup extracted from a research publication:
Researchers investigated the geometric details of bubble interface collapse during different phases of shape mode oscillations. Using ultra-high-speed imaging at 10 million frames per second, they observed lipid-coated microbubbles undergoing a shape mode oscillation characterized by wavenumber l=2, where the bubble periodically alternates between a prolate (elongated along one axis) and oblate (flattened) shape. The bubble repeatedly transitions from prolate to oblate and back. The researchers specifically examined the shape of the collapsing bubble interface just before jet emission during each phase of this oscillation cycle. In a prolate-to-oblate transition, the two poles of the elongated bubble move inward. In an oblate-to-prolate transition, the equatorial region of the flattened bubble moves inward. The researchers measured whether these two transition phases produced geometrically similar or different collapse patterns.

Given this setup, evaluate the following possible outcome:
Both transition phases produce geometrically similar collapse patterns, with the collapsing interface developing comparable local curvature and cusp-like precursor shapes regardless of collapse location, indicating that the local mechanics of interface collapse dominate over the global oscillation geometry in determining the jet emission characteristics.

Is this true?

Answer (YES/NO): NO